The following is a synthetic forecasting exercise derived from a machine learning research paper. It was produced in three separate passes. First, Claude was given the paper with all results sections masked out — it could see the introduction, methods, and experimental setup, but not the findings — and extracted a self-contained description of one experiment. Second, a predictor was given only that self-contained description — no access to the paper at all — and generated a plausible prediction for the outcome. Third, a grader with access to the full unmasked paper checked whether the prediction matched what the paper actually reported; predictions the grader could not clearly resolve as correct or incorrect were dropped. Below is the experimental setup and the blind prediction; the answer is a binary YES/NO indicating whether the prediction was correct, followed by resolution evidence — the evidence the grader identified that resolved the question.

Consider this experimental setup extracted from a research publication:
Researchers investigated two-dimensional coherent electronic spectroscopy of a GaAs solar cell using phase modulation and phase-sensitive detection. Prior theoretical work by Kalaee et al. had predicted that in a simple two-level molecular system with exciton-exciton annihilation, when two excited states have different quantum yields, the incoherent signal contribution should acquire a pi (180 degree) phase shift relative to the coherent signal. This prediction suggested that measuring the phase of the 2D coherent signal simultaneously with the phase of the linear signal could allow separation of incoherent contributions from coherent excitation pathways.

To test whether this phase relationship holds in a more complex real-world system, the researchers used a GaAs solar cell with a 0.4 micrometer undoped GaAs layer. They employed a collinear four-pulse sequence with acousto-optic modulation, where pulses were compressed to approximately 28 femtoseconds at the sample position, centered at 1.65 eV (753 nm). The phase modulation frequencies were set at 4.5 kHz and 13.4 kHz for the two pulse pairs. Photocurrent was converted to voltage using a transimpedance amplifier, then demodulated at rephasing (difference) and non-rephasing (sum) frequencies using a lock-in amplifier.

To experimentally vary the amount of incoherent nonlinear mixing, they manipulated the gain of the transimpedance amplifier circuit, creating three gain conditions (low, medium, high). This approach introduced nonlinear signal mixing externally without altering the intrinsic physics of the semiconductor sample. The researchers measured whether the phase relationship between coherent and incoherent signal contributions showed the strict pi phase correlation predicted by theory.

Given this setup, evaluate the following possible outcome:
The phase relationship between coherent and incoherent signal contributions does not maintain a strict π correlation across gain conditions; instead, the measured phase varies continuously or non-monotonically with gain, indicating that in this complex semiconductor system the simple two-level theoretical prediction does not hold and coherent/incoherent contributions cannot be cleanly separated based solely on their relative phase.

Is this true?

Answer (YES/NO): NO